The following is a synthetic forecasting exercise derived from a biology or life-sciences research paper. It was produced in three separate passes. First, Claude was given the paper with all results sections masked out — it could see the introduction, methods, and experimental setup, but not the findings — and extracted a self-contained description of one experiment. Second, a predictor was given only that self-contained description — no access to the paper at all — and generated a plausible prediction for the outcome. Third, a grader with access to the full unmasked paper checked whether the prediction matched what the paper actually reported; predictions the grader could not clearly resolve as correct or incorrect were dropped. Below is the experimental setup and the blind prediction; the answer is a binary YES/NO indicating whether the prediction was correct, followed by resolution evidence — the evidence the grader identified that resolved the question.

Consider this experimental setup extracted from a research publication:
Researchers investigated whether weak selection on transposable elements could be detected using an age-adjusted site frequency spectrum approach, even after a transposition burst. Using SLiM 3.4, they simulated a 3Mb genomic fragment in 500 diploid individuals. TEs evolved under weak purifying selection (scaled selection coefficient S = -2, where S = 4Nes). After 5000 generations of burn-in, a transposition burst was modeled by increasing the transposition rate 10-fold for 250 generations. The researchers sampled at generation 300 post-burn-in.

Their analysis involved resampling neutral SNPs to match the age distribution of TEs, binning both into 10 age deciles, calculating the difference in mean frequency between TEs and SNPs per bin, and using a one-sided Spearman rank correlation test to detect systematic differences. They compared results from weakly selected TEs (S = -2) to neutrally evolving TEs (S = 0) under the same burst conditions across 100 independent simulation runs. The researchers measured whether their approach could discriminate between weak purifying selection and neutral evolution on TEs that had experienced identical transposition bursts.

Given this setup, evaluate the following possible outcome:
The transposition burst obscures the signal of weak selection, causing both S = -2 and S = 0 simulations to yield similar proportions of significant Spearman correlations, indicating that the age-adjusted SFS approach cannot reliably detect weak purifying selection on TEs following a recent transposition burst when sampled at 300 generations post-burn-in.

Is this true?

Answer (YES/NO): NO